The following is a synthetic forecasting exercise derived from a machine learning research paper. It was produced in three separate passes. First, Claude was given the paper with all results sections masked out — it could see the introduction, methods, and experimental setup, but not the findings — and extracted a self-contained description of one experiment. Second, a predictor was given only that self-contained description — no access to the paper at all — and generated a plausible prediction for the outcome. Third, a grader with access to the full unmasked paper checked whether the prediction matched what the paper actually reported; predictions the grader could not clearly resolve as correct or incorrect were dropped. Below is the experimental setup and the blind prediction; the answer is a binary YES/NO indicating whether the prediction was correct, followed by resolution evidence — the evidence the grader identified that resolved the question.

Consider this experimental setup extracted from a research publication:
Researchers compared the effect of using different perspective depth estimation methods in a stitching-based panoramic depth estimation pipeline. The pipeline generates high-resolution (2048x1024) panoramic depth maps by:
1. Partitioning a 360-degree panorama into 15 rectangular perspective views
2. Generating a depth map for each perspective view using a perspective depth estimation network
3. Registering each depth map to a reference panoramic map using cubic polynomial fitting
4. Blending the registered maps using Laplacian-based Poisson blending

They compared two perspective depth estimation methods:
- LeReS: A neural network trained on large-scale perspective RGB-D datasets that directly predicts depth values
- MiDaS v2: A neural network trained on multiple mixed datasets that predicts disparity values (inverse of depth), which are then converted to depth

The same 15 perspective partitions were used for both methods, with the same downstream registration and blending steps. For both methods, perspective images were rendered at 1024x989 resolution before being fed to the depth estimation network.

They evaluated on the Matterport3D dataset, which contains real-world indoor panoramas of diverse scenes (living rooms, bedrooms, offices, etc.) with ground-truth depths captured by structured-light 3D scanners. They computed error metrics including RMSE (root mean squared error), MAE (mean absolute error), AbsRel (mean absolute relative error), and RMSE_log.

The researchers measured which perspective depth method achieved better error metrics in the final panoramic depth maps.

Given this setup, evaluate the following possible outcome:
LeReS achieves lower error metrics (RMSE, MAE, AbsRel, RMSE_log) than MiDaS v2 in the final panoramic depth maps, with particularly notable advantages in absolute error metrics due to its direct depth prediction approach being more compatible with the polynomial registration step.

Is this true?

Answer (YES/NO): NO